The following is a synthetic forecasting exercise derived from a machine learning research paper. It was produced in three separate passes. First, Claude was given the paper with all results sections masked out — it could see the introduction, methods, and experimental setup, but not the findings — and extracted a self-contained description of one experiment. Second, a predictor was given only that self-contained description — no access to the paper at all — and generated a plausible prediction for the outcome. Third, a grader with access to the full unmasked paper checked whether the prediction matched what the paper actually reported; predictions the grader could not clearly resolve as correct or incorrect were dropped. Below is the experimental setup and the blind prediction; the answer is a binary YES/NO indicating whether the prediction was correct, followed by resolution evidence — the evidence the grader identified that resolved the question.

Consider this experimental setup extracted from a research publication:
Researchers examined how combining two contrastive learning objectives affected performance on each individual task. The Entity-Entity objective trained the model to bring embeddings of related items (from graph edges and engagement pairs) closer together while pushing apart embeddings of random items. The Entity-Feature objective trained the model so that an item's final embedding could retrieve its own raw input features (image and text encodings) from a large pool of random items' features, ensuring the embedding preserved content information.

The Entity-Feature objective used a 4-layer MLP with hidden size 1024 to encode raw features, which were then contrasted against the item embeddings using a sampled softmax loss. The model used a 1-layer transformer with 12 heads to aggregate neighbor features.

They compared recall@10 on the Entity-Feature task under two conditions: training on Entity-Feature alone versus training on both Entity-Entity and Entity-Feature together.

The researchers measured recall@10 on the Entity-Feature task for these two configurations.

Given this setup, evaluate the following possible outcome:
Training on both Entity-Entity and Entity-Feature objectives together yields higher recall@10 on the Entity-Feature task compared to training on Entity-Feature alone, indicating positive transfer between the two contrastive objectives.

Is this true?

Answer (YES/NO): YES